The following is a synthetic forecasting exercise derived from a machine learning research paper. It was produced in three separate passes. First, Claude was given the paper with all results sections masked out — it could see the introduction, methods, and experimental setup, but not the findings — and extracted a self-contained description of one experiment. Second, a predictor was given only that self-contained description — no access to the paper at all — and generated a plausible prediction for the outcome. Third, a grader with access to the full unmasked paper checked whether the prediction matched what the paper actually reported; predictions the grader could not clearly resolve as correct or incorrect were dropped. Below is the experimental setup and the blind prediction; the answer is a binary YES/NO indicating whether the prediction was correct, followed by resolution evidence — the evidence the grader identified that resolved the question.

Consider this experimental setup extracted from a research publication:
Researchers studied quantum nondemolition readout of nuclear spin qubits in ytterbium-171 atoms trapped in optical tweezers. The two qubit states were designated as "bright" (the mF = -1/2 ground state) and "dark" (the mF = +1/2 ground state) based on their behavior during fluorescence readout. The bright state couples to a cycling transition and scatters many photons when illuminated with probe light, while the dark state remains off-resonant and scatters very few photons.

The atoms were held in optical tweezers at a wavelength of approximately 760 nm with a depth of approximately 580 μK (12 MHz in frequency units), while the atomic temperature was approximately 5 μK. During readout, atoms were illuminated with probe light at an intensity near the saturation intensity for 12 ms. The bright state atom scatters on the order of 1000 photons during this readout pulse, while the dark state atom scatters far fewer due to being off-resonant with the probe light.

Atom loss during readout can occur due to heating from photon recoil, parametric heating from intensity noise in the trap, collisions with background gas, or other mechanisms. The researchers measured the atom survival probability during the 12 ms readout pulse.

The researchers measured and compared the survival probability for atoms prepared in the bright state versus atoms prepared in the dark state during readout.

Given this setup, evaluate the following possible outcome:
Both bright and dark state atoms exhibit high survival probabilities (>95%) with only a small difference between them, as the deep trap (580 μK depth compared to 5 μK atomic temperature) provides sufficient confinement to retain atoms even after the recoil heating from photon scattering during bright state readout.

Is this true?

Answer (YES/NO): NO